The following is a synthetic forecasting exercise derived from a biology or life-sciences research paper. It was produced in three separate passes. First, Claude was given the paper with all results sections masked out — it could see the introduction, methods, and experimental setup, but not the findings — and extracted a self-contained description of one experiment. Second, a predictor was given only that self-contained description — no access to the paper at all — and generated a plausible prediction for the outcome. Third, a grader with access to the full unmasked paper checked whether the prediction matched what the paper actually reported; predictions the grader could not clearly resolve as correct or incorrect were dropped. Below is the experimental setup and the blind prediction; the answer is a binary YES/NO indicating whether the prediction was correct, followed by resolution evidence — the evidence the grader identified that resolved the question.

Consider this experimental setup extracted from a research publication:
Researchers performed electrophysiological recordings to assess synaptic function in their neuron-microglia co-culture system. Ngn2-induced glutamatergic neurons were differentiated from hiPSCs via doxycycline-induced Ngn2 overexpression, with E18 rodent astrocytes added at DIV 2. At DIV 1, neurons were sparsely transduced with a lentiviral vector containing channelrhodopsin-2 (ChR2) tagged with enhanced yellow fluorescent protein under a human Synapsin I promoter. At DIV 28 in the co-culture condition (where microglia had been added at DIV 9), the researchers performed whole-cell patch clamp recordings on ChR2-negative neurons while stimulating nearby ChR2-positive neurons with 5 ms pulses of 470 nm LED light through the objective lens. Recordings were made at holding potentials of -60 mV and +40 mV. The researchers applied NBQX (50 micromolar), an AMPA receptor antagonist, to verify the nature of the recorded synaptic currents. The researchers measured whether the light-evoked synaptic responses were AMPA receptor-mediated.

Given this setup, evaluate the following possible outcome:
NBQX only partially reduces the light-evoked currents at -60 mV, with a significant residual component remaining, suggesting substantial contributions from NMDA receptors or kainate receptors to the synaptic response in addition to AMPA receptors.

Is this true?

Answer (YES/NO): NO